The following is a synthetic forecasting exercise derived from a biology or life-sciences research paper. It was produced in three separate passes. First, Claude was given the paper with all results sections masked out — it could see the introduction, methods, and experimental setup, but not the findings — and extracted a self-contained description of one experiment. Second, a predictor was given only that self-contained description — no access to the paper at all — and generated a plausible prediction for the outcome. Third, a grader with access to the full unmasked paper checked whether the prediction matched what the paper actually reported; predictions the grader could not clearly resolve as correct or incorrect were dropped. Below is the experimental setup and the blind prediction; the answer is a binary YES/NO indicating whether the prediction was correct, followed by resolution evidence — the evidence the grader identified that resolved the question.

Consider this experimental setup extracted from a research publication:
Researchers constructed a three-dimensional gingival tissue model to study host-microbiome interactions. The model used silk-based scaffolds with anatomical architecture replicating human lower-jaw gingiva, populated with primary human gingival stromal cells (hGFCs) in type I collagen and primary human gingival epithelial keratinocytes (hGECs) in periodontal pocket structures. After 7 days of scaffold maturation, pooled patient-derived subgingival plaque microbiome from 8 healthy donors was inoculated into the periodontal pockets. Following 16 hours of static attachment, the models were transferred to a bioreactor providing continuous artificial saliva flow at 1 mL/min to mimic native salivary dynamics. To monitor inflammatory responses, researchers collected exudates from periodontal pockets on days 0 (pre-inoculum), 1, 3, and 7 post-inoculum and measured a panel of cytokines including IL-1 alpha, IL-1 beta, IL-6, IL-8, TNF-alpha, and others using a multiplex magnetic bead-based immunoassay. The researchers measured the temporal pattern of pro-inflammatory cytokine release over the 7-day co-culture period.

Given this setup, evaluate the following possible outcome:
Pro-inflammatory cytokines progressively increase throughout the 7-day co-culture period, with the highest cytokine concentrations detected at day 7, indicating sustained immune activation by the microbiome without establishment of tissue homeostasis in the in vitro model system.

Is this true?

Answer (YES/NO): NO